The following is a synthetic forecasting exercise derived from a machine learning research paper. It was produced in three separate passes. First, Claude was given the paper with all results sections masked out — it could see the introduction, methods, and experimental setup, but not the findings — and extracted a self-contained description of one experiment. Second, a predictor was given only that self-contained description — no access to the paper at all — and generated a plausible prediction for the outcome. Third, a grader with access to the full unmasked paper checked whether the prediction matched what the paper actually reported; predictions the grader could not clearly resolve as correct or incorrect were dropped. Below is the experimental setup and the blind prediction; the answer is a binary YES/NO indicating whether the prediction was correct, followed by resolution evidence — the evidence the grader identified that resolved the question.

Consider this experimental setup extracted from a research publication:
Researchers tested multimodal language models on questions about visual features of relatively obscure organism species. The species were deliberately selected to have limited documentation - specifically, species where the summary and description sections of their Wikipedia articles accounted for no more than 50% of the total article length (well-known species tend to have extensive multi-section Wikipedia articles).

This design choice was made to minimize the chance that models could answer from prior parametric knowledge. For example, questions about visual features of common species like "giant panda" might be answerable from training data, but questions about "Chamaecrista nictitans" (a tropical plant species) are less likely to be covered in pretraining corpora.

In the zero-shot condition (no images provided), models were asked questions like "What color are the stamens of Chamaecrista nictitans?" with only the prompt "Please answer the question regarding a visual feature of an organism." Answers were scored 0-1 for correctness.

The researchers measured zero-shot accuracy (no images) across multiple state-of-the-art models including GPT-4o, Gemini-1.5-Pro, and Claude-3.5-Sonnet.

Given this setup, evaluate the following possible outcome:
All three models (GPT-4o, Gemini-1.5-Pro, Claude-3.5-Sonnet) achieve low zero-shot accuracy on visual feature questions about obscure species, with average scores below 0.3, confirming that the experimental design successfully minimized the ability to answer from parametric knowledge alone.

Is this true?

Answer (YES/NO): NO